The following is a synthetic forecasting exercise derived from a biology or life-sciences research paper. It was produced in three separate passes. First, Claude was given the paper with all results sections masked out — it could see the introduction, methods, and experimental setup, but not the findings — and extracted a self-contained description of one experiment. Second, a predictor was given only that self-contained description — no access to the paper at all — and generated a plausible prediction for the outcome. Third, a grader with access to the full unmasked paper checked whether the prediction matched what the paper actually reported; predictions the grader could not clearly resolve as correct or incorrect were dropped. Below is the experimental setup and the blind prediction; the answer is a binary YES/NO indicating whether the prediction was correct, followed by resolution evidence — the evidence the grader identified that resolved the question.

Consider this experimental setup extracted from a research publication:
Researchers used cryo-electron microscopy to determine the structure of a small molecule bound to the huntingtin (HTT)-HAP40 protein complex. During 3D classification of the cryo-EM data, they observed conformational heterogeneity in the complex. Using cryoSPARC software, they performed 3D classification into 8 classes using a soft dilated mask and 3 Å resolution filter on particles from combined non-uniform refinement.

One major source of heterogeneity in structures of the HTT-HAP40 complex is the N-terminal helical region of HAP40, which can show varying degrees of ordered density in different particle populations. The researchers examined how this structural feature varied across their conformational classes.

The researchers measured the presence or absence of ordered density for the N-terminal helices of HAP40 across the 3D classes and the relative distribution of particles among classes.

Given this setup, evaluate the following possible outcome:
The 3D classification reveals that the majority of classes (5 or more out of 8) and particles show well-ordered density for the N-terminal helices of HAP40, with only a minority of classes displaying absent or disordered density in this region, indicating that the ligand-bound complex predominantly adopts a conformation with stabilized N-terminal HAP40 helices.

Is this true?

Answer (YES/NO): NO